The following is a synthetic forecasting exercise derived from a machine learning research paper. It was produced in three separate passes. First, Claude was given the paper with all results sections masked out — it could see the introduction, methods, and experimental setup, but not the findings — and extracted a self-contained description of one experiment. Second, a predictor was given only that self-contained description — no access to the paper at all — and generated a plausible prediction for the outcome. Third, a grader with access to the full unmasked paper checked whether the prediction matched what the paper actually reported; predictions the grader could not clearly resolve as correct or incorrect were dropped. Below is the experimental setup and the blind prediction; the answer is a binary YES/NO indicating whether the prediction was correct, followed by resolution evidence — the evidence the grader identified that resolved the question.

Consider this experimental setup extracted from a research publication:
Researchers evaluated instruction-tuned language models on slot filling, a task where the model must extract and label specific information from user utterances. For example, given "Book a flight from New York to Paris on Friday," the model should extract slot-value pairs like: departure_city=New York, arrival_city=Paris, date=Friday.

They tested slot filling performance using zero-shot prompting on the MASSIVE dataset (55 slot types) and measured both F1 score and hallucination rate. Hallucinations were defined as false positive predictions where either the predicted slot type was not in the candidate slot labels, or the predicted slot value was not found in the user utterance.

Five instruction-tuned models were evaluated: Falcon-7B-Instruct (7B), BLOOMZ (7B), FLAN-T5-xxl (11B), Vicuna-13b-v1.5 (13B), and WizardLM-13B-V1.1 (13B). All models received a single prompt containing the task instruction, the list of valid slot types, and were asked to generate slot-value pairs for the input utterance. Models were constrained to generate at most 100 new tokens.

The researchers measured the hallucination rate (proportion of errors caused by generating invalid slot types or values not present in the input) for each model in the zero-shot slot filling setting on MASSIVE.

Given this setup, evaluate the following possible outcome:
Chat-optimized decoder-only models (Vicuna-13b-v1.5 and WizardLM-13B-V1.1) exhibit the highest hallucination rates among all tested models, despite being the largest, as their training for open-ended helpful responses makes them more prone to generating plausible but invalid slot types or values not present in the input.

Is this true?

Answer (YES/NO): NO